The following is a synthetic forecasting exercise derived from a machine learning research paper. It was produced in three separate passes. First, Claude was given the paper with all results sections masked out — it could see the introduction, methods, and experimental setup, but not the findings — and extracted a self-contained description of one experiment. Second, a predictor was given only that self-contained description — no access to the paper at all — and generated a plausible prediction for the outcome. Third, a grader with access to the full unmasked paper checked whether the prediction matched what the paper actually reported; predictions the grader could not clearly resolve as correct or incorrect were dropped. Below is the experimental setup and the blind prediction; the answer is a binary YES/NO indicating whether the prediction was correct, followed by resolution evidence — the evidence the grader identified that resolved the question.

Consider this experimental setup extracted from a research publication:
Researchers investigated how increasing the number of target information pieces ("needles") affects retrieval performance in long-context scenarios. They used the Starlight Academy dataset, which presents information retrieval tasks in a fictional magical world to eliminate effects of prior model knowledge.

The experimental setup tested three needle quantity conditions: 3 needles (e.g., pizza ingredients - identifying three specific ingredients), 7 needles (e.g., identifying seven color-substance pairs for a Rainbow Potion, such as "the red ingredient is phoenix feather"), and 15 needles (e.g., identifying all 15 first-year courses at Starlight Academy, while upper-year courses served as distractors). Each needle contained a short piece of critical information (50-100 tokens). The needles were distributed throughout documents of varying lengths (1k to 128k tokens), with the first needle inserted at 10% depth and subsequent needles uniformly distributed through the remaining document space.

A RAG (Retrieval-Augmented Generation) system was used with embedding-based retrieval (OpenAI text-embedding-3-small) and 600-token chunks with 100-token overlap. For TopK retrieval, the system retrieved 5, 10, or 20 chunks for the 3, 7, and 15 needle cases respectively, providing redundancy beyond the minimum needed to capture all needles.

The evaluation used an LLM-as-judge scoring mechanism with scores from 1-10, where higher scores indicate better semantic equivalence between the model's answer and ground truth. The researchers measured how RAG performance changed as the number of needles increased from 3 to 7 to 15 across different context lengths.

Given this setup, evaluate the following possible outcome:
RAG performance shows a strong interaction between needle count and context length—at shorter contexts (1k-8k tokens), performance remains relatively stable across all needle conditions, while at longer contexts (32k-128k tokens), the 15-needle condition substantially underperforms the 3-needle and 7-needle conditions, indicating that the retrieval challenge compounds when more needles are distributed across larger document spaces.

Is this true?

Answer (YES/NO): NO